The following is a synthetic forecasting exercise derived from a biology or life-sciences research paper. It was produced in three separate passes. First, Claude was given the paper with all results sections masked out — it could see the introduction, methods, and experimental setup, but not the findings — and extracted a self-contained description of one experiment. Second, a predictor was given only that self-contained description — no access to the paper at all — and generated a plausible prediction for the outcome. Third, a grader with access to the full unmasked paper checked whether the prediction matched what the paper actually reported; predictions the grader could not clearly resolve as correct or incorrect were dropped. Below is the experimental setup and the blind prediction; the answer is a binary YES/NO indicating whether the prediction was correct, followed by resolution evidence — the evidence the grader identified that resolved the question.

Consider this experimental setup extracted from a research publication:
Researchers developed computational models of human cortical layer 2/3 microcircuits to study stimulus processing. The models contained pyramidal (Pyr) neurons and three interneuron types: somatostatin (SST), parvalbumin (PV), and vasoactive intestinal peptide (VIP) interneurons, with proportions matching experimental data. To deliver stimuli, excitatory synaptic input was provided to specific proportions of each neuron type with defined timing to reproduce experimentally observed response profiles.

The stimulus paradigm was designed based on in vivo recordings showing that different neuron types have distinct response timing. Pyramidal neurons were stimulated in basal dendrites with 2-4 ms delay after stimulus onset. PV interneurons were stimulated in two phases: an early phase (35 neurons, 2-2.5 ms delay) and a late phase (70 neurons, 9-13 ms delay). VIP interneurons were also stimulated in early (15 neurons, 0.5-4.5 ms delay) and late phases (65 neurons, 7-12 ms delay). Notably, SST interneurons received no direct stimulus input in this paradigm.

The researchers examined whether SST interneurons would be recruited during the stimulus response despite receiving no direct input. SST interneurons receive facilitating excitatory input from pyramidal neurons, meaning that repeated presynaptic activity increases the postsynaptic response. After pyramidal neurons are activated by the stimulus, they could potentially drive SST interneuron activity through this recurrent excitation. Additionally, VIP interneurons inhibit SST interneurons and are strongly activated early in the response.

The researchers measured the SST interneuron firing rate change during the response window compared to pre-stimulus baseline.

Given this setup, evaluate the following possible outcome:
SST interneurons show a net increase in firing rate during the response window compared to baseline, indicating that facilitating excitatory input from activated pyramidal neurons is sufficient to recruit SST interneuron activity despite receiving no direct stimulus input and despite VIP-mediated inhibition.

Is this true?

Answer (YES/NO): NO